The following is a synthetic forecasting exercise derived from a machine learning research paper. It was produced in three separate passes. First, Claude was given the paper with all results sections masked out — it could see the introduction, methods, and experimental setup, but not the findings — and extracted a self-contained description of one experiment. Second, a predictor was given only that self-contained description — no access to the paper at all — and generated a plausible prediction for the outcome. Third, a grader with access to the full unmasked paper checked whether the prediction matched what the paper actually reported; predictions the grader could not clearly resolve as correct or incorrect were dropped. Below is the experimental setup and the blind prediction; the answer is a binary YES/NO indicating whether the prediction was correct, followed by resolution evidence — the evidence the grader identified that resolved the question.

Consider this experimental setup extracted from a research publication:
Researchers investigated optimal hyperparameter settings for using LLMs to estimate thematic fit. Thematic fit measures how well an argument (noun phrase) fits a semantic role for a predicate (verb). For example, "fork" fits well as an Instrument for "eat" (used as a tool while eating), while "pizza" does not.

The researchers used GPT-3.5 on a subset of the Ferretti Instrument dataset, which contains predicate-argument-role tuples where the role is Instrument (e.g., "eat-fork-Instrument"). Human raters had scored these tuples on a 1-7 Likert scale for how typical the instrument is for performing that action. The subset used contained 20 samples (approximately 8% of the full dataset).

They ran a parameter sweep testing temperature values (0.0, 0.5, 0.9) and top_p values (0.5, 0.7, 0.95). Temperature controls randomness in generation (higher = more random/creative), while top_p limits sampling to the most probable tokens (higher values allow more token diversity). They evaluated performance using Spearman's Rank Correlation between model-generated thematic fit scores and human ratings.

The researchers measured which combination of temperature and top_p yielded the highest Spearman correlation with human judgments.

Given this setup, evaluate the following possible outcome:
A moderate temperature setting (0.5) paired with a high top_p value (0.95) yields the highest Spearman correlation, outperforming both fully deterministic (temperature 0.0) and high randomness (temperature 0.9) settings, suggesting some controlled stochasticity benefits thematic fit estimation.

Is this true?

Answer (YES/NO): NO